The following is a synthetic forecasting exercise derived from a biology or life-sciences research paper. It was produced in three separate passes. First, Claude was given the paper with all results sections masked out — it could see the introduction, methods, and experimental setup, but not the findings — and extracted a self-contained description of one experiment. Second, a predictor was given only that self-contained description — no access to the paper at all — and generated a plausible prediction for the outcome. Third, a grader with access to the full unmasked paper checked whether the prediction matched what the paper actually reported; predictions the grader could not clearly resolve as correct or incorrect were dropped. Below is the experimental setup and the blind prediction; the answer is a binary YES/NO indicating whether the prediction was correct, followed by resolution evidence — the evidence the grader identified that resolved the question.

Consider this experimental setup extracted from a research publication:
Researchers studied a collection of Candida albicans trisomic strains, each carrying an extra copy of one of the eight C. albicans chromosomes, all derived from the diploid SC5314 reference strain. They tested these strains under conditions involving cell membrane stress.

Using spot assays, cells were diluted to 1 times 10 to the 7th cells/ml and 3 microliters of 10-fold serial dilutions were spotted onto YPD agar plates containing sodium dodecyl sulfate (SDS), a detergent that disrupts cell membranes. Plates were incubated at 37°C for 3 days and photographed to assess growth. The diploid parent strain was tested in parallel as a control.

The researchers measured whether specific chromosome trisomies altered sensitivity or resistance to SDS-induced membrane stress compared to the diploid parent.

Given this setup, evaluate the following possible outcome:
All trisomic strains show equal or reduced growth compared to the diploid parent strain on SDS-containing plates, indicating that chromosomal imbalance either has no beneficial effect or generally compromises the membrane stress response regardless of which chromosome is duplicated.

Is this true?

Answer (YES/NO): NO